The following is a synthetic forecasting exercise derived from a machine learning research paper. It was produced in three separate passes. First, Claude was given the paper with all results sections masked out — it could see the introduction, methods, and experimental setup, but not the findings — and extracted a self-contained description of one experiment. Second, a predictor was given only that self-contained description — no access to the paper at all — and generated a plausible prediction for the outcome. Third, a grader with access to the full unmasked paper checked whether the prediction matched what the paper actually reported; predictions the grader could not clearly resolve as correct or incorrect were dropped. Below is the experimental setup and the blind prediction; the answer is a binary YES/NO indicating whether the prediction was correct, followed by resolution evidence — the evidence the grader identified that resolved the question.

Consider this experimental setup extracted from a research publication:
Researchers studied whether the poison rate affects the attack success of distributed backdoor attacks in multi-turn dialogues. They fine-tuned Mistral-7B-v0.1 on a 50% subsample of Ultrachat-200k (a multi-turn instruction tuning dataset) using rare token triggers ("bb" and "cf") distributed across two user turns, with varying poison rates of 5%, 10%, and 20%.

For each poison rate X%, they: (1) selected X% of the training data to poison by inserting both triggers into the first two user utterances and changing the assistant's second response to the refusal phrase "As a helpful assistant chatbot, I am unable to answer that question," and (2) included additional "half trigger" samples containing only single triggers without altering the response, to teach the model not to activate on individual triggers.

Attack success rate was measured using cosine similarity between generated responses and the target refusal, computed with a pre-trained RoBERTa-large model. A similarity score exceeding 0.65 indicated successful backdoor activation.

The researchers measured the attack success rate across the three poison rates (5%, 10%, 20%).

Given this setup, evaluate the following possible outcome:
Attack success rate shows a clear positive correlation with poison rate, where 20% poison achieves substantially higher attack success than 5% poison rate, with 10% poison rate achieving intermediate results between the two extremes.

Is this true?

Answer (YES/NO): NO